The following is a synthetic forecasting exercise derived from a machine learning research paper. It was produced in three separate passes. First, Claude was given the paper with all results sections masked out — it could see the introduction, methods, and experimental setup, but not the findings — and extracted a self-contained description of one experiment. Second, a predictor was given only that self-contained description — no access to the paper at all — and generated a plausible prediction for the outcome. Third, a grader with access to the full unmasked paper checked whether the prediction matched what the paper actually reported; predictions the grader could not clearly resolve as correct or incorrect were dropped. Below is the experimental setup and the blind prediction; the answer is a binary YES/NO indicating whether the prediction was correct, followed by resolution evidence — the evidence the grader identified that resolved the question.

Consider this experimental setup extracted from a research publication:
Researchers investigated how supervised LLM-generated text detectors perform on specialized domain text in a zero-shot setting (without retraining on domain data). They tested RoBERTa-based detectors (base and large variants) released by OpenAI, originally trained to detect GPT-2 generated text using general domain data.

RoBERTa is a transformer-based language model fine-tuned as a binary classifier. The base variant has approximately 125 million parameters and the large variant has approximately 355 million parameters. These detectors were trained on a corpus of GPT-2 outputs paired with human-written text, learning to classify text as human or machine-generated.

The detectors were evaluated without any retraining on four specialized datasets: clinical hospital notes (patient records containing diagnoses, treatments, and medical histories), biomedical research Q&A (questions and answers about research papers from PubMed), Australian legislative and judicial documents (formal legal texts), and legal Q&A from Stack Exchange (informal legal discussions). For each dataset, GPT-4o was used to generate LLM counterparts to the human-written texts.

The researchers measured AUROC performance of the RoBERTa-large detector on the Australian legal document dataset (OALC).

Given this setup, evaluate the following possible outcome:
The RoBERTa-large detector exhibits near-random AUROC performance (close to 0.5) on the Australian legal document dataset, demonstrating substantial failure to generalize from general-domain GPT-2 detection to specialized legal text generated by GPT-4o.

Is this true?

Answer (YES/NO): NO